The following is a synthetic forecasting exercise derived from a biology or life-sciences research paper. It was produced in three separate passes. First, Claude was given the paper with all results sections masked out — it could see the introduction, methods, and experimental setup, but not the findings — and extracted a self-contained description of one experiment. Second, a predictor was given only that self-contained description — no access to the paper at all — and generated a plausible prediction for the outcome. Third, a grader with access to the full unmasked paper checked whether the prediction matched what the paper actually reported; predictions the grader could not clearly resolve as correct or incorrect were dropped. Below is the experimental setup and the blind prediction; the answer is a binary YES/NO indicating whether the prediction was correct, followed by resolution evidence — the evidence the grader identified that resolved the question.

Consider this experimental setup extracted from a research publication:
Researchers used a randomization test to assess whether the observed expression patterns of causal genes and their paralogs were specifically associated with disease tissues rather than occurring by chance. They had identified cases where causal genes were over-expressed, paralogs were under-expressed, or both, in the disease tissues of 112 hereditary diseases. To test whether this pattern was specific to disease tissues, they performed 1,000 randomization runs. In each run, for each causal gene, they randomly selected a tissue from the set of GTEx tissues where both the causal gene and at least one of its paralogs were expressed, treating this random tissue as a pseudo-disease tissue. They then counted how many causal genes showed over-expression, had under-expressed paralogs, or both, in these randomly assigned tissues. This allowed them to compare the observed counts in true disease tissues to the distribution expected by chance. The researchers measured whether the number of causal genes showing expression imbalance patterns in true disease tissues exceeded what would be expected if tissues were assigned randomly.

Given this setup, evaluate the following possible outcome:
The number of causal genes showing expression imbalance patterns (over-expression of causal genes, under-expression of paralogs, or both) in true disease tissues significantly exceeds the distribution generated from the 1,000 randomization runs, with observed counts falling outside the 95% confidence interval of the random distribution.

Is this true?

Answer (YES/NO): YES